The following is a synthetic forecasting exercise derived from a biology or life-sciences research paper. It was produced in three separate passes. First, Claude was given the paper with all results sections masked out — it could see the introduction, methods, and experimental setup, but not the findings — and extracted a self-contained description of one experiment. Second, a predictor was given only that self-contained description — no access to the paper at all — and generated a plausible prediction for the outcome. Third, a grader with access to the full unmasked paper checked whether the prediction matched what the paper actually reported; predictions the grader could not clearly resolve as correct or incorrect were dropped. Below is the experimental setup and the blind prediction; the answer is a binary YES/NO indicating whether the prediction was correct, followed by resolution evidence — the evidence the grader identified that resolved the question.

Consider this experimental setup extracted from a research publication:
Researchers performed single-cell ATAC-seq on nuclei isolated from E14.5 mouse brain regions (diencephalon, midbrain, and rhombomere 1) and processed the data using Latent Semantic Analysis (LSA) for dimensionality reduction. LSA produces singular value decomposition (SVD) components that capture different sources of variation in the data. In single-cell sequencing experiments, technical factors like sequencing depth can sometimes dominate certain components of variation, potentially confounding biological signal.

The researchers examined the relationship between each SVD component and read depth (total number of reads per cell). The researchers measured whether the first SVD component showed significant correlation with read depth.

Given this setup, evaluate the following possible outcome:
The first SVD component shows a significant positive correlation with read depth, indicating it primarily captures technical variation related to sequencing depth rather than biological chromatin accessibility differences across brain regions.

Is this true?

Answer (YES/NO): YES